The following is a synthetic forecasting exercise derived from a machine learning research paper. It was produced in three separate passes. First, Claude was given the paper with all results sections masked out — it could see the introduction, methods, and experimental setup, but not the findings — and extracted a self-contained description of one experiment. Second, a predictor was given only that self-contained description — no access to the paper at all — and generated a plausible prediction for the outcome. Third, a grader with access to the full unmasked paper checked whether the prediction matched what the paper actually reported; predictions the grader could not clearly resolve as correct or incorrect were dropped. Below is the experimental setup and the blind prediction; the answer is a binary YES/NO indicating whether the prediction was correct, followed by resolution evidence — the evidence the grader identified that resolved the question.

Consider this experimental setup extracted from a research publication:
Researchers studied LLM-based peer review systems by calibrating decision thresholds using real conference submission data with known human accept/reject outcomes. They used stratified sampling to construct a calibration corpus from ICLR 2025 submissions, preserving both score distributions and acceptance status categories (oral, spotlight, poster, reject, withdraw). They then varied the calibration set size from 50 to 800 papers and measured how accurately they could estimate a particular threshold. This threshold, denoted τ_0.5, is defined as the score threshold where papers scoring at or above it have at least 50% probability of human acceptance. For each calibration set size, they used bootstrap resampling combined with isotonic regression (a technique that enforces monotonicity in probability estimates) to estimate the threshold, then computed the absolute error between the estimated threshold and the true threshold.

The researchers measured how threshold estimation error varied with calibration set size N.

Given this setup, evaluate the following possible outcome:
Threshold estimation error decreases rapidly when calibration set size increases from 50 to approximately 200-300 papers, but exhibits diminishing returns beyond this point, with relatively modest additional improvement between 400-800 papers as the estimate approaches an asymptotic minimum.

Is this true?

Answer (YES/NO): NO